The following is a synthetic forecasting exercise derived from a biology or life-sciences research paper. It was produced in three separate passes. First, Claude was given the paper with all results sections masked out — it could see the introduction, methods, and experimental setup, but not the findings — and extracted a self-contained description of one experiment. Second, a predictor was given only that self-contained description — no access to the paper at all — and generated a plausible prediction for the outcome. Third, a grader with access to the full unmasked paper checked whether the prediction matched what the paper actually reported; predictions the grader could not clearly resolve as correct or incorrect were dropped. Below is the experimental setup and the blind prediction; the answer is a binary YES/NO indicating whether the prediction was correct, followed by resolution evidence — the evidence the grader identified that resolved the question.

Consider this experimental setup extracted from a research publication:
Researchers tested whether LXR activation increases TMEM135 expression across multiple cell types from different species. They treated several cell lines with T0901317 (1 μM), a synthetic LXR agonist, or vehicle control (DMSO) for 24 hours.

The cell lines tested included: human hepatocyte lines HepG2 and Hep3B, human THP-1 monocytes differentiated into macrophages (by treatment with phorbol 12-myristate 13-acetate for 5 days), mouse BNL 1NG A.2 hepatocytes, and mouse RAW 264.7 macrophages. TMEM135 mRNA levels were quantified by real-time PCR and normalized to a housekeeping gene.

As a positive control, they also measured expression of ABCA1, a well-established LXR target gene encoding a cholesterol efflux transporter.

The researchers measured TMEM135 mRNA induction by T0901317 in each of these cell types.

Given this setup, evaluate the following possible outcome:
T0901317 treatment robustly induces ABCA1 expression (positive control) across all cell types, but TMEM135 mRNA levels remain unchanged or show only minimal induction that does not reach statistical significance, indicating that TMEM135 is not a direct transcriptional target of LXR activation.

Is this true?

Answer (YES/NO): NO